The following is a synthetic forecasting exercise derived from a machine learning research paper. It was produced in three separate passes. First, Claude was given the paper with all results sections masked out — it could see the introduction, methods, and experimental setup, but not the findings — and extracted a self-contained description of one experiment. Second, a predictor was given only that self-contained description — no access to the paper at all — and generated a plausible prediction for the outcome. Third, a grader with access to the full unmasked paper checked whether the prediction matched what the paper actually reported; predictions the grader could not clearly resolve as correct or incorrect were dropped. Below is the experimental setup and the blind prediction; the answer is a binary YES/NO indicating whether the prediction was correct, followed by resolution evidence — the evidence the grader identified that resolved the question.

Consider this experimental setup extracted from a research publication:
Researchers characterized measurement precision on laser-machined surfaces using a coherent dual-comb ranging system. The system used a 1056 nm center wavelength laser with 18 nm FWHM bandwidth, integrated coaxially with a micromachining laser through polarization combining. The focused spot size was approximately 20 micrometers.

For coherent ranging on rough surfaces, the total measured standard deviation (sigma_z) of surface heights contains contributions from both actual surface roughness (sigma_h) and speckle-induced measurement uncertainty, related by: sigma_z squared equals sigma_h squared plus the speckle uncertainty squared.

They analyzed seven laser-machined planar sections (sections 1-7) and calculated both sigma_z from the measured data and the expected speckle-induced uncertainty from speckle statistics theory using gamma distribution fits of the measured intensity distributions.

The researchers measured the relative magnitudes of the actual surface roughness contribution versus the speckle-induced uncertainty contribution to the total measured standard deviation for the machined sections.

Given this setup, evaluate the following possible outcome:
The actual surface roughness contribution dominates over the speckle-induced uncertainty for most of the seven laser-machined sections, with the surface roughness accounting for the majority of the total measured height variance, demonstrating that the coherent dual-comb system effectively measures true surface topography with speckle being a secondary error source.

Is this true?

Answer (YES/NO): NO